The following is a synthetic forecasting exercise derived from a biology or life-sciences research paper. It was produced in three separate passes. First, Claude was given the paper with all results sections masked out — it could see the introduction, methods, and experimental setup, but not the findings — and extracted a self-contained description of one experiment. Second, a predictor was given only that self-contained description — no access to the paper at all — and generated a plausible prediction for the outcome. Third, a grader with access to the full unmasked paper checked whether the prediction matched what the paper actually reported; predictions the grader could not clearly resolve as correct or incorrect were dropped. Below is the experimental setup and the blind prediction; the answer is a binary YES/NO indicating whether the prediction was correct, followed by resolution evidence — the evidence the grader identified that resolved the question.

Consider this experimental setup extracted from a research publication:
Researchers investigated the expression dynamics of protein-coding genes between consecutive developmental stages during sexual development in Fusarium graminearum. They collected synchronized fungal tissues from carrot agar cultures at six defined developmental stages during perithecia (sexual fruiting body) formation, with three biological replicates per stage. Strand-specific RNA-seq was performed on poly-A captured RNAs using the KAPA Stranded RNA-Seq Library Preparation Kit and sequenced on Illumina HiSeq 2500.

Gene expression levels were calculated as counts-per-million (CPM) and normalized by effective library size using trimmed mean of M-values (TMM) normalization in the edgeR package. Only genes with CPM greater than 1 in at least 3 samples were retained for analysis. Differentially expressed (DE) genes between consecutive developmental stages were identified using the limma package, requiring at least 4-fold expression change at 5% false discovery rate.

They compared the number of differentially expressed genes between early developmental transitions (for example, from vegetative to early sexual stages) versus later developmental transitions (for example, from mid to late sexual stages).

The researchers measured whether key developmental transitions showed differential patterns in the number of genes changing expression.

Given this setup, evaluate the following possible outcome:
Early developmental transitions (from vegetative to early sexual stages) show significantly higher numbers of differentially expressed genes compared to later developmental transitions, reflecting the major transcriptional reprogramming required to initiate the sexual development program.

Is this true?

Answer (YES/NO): NO